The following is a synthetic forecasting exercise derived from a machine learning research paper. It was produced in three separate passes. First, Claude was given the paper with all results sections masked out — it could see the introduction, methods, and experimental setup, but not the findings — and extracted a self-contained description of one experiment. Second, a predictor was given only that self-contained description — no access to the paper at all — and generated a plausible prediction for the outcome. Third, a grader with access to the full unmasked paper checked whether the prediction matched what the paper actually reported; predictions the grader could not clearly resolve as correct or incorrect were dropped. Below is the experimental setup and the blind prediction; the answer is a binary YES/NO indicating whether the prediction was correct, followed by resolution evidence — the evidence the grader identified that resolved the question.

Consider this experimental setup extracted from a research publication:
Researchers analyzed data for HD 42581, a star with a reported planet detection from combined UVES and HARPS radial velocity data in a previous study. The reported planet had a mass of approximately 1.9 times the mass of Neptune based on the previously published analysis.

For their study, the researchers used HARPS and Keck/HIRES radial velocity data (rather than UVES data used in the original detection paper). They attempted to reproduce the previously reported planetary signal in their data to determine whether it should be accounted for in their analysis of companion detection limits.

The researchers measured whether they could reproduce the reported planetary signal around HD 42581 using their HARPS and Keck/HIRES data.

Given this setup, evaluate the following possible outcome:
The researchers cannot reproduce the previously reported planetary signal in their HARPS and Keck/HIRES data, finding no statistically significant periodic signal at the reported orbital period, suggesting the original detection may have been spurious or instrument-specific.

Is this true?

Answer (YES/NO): YES